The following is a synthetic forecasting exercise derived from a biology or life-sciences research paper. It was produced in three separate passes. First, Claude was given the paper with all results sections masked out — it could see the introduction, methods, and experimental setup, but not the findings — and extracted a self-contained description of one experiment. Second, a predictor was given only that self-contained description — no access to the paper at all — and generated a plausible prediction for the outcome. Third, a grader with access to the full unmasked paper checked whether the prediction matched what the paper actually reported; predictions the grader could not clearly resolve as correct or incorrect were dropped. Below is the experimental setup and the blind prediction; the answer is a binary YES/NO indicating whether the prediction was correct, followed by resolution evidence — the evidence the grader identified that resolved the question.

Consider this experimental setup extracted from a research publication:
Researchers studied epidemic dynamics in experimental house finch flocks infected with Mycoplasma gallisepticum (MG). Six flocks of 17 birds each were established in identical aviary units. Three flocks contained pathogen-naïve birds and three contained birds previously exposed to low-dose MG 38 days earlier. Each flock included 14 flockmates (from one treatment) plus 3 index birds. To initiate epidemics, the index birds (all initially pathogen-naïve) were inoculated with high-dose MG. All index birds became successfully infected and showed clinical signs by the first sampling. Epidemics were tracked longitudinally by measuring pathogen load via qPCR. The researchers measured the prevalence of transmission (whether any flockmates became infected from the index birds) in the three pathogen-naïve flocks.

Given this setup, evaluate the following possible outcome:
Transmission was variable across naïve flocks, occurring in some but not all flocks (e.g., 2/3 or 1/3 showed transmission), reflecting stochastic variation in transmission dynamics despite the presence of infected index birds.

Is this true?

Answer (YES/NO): YES